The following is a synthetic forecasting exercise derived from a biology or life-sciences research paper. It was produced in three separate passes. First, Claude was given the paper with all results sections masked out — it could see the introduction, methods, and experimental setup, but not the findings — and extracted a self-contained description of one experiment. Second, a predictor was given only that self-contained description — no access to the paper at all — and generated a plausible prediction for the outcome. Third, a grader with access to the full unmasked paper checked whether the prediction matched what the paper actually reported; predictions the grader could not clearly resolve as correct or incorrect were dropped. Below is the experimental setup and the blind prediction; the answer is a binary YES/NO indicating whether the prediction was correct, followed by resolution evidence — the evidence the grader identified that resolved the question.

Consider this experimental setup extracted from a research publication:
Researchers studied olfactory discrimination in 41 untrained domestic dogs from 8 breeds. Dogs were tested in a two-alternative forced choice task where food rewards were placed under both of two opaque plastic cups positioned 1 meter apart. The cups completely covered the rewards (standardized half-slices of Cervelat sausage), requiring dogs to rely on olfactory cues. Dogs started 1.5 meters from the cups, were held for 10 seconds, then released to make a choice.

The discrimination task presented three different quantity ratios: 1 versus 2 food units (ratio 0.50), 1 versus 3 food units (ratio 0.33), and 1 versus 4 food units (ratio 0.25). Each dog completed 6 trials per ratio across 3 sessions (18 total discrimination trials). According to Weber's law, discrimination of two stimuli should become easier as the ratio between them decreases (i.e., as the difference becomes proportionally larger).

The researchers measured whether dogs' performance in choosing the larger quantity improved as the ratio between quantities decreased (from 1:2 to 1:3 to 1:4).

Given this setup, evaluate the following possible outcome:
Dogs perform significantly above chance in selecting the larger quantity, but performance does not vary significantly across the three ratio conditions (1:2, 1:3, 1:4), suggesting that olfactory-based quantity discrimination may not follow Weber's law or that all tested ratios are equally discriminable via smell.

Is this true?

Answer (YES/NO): NO